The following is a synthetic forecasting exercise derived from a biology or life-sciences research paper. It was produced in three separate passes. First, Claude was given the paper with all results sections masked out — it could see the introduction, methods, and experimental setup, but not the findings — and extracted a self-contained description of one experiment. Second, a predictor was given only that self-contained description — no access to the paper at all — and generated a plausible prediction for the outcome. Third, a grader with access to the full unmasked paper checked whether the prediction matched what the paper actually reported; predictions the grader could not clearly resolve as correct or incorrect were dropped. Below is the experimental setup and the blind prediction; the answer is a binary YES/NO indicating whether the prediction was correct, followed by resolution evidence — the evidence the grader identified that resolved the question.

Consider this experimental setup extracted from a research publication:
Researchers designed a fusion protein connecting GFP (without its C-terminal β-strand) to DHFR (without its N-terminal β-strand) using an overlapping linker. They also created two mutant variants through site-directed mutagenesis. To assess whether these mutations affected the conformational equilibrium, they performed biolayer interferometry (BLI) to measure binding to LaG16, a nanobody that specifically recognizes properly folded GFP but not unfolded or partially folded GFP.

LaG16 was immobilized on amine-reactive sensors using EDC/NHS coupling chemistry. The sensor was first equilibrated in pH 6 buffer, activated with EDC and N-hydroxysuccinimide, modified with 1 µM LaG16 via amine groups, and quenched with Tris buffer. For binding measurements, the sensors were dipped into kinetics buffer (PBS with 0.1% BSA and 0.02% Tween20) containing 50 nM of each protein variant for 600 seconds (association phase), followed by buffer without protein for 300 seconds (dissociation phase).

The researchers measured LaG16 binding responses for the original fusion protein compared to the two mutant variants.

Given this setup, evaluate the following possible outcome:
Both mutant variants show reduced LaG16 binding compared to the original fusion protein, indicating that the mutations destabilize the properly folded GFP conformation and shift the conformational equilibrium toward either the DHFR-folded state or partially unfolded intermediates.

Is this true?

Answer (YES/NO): NO